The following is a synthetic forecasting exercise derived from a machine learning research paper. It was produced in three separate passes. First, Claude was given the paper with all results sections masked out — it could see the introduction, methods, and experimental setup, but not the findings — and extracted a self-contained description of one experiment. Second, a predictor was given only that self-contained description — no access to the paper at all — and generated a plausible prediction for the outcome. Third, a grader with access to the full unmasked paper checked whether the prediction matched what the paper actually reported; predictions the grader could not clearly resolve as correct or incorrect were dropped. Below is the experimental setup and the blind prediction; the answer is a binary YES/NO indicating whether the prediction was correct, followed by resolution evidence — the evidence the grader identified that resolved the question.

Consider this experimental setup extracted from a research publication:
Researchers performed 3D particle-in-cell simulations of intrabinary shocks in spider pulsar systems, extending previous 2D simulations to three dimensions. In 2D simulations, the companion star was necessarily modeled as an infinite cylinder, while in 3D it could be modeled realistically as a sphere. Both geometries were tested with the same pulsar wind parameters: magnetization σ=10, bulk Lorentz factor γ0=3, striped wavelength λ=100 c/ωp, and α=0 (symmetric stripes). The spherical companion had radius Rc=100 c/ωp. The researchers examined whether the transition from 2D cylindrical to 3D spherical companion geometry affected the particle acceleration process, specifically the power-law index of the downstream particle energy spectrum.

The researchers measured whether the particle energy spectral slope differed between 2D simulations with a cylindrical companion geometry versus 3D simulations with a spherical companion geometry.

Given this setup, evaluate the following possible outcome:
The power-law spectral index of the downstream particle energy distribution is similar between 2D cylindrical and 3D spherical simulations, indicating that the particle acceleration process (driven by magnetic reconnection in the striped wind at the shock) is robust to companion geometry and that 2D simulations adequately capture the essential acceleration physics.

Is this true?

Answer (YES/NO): YES